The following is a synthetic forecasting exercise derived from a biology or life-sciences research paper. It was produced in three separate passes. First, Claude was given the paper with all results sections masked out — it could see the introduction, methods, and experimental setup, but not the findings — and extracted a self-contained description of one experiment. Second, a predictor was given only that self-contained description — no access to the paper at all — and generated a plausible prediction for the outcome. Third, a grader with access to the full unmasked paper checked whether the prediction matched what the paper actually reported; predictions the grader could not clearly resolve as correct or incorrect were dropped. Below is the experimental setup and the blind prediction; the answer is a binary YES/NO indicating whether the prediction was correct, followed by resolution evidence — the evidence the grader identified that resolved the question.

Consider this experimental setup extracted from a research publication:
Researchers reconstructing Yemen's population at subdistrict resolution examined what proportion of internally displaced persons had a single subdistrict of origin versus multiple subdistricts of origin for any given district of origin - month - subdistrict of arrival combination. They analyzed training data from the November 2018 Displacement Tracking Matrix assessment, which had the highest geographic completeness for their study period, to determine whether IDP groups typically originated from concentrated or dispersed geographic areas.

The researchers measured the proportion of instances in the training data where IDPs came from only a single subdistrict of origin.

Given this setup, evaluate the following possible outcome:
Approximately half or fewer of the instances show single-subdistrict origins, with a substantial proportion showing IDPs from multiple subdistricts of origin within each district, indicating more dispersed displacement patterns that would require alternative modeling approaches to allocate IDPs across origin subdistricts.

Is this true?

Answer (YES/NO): NO